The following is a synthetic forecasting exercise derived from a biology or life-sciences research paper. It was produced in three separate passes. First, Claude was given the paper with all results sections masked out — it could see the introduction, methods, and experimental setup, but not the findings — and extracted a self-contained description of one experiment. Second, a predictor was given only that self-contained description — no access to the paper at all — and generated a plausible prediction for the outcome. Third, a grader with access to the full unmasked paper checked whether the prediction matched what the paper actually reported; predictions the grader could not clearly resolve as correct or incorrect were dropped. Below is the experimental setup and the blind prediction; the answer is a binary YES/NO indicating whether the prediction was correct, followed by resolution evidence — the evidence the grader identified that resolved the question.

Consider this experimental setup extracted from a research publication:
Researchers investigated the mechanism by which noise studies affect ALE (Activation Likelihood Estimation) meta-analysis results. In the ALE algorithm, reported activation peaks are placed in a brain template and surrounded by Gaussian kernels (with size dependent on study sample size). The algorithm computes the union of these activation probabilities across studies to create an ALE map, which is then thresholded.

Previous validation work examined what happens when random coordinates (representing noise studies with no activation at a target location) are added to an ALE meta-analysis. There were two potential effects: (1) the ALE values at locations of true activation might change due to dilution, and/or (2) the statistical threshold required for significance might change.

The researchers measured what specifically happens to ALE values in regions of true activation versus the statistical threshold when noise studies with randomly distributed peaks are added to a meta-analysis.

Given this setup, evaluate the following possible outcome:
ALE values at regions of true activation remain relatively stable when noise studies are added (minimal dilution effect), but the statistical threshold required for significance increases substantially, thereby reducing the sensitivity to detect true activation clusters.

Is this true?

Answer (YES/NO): YES